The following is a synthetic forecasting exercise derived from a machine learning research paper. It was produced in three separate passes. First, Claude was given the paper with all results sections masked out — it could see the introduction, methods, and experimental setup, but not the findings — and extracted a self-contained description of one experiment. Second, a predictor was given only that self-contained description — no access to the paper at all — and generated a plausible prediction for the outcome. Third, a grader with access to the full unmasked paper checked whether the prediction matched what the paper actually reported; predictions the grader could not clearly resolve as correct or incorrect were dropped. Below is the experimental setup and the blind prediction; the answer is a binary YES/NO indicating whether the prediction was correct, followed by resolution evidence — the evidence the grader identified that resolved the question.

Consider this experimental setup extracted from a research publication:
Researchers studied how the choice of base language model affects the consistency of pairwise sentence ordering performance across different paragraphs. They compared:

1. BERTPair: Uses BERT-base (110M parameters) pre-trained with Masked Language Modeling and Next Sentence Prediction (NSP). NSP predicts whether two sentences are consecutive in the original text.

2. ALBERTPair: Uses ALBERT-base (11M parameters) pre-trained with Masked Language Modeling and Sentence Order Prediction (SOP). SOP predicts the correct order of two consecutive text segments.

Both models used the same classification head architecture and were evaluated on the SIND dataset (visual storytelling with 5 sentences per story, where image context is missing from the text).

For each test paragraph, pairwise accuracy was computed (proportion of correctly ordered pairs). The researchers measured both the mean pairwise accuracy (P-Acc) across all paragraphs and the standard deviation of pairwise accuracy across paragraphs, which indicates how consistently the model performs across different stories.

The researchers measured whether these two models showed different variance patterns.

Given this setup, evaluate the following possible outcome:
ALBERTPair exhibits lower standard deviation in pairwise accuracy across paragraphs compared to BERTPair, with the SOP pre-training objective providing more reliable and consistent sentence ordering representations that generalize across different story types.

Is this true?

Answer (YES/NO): NO